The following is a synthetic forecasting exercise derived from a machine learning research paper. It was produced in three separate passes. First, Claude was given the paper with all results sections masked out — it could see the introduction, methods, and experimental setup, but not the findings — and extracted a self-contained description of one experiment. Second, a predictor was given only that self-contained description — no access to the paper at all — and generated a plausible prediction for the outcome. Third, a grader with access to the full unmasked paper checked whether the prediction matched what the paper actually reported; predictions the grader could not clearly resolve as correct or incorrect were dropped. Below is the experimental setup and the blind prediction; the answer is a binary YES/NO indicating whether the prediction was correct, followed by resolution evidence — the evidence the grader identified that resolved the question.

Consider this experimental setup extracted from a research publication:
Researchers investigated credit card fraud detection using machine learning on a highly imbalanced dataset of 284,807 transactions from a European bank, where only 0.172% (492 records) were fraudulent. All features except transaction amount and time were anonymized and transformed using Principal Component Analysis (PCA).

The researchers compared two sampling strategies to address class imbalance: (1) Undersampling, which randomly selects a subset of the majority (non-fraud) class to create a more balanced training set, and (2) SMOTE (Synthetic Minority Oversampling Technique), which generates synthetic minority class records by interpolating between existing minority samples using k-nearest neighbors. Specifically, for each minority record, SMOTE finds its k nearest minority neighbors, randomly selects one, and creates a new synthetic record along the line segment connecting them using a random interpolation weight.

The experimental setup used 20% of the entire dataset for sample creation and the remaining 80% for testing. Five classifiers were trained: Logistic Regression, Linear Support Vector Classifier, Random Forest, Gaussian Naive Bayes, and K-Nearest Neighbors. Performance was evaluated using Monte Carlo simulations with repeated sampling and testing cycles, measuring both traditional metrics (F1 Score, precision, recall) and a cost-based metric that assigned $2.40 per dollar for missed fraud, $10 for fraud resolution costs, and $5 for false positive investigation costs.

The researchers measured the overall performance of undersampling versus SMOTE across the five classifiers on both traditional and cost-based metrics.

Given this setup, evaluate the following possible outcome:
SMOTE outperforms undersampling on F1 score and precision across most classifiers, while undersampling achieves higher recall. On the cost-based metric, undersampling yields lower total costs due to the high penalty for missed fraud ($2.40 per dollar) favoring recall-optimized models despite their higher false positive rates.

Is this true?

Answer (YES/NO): NO